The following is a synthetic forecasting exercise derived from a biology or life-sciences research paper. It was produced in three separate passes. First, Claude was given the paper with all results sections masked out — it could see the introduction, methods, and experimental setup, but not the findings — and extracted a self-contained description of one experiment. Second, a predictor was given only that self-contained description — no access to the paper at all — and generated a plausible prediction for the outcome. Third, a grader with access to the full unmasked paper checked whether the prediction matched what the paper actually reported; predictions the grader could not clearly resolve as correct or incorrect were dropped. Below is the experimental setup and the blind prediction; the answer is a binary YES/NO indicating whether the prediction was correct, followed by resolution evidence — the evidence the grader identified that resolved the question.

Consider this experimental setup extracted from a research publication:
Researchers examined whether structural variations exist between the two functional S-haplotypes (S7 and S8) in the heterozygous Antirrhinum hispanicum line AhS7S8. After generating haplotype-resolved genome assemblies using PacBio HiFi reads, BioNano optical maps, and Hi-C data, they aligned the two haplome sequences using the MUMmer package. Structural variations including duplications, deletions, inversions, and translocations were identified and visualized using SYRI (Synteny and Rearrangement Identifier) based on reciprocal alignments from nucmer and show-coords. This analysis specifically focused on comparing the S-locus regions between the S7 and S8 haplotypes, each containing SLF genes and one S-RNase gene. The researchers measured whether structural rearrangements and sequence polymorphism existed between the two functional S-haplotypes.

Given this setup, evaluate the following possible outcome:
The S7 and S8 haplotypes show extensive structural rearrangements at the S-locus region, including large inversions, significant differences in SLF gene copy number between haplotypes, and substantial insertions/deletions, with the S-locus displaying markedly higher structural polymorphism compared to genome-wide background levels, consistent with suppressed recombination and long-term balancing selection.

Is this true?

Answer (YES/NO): NO